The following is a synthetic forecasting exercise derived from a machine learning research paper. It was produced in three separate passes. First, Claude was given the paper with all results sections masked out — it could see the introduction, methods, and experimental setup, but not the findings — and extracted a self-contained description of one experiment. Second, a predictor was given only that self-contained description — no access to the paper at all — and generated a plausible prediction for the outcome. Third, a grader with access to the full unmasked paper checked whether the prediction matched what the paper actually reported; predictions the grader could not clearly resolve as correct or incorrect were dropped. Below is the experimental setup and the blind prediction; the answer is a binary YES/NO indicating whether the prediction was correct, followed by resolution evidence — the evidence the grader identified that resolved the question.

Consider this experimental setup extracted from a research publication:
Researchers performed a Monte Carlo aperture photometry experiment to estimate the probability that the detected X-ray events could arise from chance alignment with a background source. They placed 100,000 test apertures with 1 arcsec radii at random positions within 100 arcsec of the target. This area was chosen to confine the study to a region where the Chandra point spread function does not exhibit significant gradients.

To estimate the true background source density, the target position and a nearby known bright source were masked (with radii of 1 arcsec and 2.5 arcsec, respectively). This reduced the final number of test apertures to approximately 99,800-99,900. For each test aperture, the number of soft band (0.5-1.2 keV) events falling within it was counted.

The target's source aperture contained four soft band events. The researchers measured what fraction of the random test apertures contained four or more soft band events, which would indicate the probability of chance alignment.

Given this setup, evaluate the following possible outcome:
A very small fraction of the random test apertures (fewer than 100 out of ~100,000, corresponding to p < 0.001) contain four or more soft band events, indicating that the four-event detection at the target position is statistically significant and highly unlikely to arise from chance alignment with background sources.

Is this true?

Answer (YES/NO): YES